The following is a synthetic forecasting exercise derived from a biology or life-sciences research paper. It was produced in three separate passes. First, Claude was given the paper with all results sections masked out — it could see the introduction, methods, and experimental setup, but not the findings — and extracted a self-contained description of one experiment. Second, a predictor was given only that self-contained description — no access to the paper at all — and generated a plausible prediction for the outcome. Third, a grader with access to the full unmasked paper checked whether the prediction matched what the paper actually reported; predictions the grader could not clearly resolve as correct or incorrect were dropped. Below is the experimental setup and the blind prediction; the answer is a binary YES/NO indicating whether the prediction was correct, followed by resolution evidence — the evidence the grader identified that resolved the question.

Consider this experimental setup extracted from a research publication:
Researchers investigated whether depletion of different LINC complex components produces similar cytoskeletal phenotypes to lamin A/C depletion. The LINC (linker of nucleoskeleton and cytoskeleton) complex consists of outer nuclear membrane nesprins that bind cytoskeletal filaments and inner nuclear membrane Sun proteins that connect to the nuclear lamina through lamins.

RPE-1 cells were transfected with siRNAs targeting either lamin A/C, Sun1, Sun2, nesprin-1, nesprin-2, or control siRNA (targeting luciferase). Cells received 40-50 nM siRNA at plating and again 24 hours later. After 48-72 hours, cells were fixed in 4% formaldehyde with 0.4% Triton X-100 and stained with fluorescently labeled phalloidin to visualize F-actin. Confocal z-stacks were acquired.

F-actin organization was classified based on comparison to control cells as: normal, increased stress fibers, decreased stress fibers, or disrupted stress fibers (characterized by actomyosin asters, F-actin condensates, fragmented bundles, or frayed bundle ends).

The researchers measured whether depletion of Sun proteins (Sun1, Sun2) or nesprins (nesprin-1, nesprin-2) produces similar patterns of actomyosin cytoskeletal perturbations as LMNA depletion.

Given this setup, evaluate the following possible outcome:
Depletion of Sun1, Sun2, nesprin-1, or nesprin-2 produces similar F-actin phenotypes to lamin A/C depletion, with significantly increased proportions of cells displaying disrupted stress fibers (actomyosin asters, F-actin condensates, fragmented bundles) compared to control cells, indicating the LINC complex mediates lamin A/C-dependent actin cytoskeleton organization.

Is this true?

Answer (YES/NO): YES